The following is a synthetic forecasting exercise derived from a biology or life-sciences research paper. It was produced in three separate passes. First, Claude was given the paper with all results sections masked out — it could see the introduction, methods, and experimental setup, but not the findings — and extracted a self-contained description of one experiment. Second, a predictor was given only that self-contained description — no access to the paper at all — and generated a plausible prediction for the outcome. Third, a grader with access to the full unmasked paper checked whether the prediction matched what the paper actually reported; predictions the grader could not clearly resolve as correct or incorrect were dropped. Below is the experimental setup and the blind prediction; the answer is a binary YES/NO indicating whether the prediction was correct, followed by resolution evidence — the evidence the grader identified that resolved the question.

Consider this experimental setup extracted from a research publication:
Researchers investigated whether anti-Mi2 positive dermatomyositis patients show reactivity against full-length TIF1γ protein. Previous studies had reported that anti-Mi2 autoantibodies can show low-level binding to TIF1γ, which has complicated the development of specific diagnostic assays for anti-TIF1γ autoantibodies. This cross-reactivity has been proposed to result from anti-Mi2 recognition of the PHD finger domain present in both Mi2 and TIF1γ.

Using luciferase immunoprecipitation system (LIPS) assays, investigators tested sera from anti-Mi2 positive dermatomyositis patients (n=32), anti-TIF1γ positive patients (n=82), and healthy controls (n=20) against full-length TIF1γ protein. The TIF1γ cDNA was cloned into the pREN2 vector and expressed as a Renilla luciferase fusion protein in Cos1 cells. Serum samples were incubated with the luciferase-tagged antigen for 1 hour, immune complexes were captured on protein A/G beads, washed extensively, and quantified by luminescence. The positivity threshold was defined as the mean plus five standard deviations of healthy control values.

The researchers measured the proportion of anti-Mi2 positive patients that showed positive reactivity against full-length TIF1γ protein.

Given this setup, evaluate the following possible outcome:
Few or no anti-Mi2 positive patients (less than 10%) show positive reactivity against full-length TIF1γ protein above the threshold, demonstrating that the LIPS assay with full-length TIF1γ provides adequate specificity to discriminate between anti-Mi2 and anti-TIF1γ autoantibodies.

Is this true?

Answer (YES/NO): NO